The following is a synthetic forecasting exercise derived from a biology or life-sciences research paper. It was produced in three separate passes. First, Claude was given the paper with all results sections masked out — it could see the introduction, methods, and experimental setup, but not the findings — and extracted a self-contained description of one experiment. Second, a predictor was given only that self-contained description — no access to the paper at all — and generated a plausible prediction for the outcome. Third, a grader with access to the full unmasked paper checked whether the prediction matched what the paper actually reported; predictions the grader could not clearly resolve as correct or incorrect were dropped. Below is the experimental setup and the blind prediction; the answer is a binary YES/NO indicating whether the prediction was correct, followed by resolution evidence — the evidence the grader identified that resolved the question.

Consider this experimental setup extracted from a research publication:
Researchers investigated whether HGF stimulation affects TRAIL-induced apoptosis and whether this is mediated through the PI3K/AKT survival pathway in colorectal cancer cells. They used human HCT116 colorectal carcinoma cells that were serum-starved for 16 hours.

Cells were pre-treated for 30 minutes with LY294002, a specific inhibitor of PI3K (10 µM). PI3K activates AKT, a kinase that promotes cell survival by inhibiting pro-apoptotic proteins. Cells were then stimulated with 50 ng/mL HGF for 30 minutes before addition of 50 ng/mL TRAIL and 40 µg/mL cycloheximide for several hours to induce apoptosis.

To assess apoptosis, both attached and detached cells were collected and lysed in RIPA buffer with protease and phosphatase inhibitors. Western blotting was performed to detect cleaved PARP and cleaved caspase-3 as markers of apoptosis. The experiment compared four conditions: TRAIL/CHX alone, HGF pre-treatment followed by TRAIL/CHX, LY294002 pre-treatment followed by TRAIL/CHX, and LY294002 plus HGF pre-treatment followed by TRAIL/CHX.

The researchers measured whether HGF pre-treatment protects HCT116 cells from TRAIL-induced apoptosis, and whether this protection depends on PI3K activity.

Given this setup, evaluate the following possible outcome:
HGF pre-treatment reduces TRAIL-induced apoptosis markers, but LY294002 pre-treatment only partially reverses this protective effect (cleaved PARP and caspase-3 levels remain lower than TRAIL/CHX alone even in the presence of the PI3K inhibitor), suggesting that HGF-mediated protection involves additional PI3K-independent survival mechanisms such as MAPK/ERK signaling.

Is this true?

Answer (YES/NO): NO